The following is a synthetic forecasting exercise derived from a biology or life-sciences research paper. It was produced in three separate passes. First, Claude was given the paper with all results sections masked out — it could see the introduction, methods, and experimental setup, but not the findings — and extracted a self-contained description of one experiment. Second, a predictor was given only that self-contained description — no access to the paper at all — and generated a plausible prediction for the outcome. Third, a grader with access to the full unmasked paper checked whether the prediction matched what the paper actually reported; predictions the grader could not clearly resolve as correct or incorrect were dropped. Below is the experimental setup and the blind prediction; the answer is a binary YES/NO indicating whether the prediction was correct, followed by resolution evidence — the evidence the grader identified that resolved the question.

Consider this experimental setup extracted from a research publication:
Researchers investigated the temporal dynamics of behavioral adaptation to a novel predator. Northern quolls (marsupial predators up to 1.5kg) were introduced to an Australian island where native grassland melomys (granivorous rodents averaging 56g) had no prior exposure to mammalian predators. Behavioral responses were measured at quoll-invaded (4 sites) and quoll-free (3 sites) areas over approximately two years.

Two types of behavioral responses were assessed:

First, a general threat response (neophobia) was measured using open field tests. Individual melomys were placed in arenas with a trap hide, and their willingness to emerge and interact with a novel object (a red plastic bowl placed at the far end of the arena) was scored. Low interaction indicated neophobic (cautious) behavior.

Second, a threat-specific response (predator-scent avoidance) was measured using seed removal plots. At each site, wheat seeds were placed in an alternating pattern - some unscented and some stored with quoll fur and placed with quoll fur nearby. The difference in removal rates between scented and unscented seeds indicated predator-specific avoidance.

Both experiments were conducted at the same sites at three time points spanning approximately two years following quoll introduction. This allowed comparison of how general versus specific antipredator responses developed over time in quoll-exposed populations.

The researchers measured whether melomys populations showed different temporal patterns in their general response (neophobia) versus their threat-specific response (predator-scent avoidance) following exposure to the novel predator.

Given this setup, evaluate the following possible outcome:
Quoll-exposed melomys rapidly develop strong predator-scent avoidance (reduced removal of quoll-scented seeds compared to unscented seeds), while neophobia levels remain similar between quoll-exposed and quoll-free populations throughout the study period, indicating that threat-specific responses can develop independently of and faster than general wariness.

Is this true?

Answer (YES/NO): NO